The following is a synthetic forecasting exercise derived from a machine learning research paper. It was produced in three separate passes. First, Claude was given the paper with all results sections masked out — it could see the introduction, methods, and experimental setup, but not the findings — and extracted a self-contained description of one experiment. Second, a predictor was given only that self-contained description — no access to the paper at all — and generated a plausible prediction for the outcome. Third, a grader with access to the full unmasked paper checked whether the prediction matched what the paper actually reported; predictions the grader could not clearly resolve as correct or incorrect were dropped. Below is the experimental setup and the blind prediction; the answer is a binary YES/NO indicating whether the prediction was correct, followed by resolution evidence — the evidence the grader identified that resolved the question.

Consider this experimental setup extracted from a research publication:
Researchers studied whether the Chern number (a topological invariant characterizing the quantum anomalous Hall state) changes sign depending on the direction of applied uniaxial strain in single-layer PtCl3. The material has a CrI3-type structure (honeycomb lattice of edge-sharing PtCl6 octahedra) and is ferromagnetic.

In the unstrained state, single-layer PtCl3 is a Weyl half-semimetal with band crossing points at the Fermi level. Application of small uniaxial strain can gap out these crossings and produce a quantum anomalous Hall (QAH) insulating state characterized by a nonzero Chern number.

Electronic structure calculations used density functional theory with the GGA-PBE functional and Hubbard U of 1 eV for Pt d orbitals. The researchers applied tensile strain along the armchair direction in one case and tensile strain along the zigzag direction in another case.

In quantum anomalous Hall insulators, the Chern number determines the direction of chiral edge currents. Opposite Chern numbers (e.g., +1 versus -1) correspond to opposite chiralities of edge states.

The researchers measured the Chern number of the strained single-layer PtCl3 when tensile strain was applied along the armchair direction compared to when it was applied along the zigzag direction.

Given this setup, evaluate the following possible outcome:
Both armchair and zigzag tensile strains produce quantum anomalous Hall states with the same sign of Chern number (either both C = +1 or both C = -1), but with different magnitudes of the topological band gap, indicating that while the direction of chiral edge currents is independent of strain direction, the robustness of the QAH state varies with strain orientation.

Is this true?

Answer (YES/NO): NO